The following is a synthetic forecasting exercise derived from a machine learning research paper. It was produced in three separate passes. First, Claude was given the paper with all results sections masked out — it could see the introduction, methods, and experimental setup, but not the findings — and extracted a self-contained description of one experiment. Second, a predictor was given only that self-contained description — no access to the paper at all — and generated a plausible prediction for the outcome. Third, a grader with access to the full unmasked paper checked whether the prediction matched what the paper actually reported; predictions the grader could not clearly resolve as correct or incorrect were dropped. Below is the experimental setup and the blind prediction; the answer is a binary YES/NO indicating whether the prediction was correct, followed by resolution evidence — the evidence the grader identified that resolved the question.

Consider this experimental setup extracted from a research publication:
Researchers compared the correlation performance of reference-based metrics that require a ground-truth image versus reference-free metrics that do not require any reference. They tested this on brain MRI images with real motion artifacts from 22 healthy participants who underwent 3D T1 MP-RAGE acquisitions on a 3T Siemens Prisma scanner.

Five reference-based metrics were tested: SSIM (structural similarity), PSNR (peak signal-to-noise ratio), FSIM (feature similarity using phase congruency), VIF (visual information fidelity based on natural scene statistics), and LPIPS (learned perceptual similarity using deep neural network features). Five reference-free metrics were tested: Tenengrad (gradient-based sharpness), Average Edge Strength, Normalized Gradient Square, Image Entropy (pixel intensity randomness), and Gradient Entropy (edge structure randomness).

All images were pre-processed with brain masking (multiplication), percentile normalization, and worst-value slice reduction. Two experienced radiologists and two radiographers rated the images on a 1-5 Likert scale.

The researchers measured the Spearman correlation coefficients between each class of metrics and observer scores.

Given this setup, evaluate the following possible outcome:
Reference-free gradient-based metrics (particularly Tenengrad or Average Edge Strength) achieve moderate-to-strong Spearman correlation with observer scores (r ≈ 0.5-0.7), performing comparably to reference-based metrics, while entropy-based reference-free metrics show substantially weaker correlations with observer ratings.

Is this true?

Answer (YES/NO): NO